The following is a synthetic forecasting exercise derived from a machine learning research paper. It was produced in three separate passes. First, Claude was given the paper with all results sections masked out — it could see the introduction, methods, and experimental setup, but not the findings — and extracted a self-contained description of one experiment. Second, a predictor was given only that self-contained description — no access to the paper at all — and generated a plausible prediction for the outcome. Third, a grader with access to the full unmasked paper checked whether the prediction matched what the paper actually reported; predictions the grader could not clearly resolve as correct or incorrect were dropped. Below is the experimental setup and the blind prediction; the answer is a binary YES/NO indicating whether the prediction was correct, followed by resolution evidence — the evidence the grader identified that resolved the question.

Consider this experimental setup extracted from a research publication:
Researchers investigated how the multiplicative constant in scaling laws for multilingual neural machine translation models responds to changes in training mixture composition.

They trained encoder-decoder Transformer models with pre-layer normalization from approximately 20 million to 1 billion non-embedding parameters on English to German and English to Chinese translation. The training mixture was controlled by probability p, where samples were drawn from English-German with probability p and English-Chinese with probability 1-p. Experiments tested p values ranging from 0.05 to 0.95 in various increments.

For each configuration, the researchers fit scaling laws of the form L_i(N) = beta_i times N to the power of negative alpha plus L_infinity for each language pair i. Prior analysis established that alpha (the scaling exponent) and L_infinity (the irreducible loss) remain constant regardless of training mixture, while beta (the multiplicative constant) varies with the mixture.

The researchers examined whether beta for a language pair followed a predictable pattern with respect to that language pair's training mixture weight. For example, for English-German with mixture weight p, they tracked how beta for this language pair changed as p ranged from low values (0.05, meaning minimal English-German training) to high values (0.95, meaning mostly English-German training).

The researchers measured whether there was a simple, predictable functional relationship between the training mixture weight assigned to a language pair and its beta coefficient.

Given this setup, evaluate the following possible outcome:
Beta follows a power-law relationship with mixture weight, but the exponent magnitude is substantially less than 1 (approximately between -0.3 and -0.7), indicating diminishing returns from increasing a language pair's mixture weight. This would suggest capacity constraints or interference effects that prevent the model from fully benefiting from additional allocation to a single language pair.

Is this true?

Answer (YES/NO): NO